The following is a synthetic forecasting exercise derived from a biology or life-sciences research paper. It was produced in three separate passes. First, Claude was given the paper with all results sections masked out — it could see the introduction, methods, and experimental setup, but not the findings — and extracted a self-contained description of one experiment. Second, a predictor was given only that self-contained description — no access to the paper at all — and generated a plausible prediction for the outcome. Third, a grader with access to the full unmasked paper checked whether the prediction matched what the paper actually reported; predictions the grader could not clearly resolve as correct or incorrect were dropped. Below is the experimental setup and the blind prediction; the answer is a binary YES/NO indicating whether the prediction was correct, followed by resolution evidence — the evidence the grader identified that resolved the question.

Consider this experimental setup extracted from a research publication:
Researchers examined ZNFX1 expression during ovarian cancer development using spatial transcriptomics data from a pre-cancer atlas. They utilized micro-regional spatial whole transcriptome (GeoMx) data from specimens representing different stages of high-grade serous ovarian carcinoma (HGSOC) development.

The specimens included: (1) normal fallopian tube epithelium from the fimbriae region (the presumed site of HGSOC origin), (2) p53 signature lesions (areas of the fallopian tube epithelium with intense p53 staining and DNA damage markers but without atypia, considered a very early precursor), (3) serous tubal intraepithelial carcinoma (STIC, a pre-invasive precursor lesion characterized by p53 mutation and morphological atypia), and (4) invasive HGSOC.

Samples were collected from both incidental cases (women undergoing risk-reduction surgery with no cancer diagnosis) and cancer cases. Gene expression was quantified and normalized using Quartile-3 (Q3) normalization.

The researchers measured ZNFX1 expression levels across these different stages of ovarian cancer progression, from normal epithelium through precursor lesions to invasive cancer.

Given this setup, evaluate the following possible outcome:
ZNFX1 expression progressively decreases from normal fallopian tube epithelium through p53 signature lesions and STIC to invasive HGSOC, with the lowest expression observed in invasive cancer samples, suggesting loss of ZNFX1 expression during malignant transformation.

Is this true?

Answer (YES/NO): NO